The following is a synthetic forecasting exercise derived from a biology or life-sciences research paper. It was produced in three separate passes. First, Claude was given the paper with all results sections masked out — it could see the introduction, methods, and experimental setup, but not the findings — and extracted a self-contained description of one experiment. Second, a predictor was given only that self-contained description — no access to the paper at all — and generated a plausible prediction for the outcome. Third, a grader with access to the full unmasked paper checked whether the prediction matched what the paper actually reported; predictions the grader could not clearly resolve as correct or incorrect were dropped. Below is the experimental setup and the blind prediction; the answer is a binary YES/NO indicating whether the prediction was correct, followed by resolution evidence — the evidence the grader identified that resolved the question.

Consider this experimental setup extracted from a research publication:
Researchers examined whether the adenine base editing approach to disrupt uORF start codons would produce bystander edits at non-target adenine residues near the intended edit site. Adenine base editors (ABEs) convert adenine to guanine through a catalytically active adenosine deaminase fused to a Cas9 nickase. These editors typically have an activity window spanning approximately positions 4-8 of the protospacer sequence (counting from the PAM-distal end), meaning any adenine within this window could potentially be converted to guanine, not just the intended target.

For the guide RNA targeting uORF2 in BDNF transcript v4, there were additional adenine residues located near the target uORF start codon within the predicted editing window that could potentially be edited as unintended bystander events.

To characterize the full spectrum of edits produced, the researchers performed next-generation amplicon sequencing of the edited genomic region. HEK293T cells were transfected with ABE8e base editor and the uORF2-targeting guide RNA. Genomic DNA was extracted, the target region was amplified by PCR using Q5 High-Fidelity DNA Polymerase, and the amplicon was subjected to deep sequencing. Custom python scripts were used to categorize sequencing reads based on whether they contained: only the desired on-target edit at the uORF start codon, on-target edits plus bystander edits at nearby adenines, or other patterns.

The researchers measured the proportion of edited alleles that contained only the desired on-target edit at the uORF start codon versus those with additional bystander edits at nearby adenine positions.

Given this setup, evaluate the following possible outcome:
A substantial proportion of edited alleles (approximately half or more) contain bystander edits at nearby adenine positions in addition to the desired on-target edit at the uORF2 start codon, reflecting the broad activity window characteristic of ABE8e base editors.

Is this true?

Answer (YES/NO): NO